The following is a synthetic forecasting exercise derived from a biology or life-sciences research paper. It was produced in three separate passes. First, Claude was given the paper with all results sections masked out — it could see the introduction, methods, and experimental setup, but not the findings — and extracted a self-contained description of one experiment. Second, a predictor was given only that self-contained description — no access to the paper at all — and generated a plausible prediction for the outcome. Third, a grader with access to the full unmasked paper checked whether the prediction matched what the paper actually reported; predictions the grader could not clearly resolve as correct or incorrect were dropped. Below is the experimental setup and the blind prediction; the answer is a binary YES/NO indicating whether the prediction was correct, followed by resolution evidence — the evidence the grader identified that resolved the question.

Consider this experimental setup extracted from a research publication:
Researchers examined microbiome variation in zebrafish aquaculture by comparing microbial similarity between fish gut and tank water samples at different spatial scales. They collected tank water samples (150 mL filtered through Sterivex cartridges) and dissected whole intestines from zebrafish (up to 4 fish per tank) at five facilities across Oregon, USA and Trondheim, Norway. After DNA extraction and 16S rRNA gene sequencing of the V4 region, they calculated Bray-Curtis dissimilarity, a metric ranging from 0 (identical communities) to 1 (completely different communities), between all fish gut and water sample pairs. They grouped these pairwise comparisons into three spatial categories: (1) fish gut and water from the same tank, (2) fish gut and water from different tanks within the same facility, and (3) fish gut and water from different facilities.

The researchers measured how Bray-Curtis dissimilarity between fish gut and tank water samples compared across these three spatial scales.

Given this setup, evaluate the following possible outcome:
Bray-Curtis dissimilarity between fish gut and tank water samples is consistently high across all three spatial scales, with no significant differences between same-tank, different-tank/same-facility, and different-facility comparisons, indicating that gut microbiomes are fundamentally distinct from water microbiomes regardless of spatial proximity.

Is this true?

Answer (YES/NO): NO